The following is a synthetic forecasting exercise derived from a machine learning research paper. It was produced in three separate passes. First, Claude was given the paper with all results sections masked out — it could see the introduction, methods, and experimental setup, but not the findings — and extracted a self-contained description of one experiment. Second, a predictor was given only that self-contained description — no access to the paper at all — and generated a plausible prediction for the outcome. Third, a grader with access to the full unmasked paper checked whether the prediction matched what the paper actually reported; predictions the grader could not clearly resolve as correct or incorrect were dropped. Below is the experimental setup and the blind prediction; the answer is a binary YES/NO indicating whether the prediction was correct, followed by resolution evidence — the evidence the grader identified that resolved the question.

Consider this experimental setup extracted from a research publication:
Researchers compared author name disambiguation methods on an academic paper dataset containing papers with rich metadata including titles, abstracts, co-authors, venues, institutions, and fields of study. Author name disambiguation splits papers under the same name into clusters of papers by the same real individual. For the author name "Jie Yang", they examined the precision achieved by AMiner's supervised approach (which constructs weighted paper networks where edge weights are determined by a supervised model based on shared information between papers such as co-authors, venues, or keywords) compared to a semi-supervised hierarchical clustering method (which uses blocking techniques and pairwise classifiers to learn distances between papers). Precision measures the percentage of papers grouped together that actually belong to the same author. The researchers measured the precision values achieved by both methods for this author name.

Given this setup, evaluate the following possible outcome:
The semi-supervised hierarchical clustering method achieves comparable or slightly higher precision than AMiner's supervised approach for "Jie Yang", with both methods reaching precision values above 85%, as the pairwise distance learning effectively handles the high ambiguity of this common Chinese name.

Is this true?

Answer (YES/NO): NO